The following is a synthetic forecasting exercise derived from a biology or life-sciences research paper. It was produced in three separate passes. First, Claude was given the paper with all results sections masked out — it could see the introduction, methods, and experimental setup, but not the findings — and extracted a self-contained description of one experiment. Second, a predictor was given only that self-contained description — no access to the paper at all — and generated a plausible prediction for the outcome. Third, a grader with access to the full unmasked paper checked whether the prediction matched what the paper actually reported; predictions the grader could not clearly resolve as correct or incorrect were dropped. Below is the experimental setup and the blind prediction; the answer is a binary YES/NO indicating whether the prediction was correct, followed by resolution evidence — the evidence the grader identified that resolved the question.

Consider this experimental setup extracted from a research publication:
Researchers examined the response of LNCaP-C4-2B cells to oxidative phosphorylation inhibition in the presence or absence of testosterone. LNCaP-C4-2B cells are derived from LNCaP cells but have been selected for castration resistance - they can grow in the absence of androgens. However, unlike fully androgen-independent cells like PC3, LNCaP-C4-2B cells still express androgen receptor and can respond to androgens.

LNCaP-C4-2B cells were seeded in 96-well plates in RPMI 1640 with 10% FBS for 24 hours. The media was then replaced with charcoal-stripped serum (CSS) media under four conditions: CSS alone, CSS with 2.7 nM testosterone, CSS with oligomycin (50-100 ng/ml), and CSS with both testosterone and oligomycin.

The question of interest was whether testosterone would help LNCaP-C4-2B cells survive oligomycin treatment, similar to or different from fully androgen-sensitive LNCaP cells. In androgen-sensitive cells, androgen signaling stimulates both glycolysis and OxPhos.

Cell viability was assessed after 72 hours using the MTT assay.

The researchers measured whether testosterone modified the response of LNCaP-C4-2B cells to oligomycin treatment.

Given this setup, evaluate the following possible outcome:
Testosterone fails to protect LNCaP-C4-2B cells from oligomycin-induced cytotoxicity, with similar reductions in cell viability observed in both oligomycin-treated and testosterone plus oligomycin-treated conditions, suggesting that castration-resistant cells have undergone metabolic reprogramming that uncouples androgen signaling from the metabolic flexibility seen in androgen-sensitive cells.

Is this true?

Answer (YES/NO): NO